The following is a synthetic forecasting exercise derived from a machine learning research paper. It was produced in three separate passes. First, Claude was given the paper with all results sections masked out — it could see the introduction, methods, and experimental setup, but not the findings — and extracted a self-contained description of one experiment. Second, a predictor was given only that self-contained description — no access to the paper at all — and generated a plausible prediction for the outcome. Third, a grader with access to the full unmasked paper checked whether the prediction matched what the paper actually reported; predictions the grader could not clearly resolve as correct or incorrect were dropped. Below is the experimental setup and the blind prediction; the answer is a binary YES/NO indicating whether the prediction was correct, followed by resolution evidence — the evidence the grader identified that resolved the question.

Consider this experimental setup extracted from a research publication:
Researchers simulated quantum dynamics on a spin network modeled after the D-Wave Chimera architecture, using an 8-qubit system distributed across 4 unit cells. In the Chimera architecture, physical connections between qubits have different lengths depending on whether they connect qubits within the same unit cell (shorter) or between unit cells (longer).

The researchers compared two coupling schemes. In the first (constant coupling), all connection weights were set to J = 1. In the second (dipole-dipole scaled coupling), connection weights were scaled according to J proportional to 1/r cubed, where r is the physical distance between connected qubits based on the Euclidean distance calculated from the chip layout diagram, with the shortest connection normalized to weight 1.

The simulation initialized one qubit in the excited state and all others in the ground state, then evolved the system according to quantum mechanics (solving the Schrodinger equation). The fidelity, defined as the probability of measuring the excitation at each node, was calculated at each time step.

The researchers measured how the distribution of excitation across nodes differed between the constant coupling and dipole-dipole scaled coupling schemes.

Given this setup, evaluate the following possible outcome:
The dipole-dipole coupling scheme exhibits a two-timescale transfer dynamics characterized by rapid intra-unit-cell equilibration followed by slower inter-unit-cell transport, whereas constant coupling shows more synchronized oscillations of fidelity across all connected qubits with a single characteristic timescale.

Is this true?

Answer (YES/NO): YES